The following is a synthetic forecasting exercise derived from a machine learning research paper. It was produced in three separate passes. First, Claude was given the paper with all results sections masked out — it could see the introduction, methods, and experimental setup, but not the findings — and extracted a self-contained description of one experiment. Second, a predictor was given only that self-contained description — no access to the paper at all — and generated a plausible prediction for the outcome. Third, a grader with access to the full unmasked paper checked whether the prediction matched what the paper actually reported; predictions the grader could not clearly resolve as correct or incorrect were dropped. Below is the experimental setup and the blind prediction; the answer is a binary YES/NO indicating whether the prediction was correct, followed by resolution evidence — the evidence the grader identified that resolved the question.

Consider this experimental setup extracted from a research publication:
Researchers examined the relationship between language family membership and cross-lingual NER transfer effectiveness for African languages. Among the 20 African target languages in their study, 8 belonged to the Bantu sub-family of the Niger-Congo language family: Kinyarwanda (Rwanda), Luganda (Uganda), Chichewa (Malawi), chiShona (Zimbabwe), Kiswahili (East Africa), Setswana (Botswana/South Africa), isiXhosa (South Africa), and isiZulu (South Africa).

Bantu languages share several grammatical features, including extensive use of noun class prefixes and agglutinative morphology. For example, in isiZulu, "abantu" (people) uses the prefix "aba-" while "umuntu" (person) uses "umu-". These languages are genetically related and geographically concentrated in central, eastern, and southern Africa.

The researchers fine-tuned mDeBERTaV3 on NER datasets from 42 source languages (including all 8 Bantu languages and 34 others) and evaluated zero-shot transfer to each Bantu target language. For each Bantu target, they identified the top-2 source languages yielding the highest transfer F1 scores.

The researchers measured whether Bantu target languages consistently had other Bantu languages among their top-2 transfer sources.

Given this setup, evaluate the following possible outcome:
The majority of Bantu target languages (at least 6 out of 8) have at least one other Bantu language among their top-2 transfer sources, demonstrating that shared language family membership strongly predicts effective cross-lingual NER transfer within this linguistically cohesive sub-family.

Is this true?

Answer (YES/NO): YES